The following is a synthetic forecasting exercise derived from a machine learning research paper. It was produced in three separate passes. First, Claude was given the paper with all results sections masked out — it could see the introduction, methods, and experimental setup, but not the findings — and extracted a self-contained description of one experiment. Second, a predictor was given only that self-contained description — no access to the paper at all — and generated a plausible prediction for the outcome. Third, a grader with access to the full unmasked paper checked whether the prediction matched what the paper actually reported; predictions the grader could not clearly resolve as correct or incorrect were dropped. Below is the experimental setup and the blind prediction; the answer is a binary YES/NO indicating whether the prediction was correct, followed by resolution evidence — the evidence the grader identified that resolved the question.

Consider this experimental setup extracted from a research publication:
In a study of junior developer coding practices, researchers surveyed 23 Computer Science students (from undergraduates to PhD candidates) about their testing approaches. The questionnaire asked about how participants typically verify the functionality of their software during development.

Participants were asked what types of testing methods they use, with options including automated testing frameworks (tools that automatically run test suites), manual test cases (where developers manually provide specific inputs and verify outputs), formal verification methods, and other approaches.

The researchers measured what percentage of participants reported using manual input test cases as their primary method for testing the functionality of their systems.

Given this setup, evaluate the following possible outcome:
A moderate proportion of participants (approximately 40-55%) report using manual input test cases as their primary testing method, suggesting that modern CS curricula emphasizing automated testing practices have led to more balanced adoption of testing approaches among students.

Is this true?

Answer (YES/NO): NO